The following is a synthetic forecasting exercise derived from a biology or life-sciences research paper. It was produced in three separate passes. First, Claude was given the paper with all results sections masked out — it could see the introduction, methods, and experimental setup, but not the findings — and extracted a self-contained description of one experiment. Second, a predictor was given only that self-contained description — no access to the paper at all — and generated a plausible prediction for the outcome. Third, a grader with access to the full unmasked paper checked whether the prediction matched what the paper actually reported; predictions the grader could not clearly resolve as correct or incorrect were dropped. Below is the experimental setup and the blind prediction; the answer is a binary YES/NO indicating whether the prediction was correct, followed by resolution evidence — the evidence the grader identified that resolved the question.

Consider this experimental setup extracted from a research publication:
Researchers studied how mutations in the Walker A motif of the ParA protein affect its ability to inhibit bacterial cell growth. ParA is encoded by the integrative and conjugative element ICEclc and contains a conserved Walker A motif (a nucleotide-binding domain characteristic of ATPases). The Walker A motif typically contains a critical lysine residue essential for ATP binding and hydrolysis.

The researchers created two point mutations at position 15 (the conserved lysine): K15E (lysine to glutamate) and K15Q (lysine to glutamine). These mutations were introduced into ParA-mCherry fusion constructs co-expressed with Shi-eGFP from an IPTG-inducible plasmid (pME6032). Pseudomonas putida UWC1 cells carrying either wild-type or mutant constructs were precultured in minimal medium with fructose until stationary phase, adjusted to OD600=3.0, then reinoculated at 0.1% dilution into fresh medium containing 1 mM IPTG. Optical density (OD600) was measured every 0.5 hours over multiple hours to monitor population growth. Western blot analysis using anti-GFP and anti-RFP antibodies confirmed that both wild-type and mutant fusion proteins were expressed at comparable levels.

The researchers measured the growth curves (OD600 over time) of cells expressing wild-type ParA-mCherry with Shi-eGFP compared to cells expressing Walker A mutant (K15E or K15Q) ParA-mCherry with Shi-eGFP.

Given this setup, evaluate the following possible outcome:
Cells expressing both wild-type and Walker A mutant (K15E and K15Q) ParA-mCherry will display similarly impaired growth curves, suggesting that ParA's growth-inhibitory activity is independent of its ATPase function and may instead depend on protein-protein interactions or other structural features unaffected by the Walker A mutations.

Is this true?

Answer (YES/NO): NO